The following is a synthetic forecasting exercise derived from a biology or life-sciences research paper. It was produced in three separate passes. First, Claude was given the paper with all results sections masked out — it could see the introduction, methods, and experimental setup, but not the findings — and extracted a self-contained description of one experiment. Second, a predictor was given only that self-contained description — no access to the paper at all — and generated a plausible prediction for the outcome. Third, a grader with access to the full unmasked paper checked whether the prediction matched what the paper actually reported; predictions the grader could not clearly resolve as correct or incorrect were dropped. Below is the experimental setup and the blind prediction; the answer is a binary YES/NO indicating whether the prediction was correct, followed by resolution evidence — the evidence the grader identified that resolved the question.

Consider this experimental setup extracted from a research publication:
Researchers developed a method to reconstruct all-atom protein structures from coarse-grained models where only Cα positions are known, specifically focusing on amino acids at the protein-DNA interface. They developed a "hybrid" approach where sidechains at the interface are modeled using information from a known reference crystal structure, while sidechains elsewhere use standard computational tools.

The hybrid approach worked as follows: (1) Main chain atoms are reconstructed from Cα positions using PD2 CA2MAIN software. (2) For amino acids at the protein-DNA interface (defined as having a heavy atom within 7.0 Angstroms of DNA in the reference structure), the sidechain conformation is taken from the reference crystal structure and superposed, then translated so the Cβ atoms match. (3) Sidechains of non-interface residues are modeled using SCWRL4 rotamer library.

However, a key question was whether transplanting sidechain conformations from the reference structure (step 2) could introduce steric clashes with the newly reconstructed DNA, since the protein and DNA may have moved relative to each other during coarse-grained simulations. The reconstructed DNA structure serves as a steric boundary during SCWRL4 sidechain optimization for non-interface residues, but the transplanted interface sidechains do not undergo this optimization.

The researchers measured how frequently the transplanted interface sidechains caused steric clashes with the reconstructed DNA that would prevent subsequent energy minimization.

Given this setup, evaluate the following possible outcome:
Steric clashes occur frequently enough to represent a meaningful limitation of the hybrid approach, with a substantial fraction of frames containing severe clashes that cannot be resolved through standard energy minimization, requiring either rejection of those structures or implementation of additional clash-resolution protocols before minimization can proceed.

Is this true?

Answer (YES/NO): NO